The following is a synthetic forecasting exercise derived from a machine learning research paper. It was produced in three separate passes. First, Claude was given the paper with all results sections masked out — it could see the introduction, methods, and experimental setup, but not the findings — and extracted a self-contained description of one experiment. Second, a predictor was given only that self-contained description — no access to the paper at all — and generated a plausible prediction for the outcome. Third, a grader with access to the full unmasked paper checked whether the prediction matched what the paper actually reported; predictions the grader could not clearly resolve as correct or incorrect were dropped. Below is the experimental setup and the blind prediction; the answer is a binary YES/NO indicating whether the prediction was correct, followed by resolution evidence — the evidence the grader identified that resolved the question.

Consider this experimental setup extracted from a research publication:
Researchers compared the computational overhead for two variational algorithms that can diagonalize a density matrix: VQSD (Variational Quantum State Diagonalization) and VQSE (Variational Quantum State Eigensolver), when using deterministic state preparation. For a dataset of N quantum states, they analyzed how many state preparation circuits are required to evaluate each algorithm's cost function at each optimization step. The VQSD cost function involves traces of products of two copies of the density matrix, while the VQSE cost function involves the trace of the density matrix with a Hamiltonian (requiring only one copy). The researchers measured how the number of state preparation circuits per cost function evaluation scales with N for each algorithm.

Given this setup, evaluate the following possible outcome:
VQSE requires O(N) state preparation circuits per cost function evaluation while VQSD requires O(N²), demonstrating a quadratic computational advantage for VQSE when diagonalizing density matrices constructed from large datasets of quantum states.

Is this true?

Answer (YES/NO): YES